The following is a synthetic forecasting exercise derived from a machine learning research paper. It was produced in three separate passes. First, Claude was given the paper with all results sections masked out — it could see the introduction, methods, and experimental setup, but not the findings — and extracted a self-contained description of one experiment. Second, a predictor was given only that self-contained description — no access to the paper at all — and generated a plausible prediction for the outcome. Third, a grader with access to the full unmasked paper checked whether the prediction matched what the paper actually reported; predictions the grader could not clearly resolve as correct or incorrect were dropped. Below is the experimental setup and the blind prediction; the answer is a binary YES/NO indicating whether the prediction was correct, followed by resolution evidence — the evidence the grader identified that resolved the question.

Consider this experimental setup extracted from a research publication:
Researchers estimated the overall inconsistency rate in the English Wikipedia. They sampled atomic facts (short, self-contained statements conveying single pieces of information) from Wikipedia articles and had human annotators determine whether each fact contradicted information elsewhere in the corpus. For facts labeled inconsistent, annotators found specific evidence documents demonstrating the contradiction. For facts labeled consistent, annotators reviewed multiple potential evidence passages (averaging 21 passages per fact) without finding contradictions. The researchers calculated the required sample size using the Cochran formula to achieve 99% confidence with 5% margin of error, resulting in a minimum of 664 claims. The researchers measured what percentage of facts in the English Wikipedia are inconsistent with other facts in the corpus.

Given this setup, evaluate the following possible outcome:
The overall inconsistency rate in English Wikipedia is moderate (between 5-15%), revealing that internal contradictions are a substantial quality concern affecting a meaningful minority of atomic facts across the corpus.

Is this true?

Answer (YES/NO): NO